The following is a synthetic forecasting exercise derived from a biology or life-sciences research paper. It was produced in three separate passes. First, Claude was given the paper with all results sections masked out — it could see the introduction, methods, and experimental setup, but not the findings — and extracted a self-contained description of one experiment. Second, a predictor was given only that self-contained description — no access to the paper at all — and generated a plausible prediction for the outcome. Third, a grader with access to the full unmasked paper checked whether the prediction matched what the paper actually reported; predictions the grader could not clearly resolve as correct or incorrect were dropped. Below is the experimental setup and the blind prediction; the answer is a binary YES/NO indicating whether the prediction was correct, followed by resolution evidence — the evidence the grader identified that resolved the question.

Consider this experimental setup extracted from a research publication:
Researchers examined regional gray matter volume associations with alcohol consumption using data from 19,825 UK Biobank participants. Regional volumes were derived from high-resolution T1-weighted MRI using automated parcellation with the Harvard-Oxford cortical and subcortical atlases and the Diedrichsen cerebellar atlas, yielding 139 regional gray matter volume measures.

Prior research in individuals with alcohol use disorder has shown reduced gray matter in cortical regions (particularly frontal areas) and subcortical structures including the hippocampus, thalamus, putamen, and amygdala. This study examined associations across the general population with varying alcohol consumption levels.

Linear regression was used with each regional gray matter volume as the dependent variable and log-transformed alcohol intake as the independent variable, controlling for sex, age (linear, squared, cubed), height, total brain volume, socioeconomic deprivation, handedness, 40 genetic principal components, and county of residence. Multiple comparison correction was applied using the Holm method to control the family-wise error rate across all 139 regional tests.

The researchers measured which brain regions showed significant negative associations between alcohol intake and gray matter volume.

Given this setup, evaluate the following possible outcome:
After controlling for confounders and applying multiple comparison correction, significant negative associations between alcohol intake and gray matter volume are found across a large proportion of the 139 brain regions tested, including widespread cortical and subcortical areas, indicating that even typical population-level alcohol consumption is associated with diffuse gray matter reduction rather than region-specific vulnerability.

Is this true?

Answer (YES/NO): NO